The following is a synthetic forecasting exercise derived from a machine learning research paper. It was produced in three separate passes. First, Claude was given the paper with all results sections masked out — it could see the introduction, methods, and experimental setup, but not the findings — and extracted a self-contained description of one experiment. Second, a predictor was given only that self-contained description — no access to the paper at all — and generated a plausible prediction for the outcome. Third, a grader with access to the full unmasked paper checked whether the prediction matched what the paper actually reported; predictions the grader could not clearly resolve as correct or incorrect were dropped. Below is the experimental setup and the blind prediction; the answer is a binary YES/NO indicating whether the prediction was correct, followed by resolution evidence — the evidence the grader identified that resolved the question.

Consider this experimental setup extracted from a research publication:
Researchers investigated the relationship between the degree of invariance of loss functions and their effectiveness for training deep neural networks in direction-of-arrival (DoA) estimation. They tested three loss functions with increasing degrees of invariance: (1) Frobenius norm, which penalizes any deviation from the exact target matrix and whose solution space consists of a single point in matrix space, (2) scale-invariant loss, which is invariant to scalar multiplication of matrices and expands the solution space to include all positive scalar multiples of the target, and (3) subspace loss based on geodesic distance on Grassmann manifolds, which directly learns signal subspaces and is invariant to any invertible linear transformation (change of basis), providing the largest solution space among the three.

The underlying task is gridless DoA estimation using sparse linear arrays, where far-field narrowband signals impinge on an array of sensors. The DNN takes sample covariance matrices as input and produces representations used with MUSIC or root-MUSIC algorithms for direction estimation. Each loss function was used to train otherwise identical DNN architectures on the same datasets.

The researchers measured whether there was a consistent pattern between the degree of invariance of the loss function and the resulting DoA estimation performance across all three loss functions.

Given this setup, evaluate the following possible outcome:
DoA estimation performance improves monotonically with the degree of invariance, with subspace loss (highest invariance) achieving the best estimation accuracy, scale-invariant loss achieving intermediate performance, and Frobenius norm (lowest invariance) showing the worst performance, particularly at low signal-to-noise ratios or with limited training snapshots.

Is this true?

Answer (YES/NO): NO